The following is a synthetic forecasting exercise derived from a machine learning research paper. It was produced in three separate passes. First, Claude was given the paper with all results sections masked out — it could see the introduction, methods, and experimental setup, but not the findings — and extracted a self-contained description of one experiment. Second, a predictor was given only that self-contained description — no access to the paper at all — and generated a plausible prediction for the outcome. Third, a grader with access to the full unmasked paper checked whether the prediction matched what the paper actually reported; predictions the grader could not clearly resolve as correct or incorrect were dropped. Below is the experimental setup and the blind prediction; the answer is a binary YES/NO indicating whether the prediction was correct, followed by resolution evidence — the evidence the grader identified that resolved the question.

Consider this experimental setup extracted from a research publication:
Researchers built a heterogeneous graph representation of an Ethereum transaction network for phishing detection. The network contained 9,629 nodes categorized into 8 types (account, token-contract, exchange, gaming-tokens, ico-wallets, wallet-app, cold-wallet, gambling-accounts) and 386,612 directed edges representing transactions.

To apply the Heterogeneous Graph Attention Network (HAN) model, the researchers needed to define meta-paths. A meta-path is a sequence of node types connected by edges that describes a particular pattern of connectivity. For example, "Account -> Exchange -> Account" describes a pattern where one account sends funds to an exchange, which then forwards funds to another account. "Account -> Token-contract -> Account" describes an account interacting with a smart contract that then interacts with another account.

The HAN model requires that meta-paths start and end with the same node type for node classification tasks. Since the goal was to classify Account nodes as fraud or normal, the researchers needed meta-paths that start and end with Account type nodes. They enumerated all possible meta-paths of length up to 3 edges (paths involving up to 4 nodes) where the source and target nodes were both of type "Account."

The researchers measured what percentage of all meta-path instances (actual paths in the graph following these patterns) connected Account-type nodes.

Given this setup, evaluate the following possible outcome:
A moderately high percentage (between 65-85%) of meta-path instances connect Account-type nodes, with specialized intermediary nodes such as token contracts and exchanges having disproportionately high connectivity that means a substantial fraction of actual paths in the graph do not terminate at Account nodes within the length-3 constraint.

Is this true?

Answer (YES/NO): YES